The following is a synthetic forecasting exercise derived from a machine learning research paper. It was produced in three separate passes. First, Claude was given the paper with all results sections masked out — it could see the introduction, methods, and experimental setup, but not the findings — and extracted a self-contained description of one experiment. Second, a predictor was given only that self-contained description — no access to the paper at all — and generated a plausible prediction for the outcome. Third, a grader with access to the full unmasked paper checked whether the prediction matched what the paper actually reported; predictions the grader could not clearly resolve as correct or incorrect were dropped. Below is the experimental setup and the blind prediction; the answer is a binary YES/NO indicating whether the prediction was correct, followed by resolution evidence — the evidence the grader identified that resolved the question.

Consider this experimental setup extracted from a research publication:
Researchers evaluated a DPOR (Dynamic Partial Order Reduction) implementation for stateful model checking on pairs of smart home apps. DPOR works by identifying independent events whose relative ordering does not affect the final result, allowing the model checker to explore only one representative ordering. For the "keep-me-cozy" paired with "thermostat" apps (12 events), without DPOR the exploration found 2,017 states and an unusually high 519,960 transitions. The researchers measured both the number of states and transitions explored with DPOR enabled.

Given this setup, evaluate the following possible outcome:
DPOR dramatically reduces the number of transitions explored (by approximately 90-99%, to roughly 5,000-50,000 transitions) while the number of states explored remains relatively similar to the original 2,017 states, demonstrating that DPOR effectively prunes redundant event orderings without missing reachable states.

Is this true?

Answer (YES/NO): YES